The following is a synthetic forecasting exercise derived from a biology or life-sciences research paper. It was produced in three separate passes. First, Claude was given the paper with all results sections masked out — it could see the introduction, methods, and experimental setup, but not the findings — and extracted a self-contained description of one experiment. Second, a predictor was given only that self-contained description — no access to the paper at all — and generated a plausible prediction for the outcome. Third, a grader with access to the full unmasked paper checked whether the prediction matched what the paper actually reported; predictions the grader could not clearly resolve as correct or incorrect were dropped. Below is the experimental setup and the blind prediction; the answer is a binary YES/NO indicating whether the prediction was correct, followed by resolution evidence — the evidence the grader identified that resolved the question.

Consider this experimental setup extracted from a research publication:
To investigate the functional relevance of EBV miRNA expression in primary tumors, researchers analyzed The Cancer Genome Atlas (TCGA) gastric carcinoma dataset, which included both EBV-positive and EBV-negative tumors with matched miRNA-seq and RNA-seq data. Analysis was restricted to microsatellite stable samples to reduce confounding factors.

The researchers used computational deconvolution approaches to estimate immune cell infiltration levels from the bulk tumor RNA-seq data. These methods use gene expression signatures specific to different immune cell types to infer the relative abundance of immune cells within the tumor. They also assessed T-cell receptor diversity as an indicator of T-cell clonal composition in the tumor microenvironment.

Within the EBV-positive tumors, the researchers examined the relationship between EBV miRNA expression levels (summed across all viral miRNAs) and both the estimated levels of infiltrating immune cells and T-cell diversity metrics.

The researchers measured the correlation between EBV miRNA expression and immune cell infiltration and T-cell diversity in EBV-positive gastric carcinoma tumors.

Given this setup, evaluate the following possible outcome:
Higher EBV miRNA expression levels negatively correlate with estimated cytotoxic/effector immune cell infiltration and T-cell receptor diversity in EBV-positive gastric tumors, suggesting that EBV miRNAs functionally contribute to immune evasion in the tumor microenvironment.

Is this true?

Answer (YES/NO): YES